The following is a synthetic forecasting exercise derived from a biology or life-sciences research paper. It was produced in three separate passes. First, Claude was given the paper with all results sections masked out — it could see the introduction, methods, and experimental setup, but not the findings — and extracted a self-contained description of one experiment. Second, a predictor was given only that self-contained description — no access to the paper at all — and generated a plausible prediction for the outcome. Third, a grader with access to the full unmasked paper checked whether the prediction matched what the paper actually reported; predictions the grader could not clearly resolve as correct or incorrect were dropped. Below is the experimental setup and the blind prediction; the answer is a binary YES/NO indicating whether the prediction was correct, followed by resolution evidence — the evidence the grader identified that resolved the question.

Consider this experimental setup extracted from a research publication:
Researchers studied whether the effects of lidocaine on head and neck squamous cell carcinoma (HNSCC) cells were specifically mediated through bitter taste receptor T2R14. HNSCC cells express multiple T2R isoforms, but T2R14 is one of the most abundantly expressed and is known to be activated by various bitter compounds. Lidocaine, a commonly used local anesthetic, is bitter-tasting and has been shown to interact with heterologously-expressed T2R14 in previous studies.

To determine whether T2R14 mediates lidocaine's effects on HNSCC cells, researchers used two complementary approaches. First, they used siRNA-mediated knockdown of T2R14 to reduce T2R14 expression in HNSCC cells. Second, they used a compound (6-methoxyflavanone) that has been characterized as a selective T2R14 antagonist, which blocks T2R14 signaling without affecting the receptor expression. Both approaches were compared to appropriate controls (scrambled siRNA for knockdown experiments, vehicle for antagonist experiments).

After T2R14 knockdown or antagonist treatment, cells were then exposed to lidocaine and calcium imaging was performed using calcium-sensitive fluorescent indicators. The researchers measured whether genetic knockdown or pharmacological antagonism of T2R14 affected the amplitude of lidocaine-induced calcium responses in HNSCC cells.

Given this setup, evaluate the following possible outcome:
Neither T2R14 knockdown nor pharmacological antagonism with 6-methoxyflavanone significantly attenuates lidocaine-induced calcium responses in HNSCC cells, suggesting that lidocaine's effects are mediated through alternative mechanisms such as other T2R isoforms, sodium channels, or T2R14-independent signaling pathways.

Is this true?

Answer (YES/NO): NO